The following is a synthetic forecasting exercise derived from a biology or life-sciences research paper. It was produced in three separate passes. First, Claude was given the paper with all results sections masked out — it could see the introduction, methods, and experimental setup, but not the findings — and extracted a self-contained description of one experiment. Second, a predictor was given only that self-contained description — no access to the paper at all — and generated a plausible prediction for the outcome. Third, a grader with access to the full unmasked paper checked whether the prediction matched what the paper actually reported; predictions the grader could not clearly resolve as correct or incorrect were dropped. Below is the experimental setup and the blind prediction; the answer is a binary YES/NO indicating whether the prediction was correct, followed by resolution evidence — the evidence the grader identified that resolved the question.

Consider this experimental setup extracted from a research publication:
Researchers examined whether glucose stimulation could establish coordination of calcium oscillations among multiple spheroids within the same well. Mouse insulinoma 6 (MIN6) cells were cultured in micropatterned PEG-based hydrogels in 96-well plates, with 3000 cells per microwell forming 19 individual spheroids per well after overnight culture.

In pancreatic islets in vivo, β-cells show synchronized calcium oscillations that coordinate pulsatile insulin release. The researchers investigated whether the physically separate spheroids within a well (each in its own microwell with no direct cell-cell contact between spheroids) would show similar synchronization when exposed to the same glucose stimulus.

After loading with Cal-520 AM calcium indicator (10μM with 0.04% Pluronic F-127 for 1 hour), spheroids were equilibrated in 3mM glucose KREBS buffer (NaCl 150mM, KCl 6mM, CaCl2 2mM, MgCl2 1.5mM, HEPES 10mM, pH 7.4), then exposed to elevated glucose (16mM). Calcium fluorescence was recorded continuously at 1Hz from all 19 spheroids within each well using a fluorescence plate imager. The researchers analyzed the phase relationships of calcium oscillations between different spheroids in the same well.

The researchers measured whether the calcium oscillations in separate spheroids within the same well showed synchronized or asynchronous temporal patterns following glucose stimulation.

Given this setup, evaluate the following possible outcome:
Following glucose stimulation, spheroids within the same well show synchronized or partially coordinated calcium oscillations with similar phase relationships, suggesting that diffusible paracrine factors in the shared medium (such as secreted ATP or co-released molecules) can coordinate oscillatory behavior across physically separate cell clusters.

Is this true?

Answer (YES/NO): NO